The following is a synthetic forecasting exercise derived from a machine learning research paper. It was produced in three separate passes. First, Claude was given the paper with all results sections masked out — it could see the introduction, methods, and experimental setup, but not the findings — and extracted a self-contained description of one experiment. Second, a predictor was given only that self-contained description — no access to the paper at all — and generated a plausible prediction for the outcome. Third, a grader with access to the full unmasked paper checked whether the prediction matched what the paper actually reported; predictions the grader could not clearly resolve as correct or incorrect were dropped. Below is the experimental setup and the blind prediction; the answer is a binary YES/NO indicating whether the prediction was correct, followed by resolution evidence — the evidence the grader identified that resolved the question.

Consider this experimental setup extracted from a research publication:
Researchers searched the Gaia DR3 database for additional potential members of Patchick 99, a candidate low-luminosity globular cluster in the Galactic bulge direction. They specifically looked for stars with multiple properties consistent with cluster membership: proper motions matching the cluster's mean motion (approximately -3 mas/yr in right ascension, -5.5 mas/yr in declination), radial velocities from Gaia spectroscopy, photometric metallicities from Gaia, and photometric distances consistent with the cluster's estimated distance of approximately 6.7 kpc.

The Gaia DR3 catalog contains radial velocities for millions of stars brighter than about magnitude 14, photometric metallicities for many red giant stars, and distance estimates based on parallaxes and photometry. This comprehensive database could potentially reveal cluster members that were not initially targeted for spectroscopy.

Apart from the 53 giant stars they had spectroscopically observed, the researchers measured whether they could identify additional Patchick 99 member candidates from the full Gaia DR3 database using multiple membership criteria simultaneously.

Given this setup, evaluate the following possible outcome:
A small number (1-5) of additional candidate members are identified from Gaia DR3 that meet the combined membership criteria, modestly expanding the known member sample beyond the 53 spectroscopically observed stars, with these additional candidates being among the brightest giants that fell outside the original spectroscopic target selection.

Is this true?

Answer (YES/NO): NO